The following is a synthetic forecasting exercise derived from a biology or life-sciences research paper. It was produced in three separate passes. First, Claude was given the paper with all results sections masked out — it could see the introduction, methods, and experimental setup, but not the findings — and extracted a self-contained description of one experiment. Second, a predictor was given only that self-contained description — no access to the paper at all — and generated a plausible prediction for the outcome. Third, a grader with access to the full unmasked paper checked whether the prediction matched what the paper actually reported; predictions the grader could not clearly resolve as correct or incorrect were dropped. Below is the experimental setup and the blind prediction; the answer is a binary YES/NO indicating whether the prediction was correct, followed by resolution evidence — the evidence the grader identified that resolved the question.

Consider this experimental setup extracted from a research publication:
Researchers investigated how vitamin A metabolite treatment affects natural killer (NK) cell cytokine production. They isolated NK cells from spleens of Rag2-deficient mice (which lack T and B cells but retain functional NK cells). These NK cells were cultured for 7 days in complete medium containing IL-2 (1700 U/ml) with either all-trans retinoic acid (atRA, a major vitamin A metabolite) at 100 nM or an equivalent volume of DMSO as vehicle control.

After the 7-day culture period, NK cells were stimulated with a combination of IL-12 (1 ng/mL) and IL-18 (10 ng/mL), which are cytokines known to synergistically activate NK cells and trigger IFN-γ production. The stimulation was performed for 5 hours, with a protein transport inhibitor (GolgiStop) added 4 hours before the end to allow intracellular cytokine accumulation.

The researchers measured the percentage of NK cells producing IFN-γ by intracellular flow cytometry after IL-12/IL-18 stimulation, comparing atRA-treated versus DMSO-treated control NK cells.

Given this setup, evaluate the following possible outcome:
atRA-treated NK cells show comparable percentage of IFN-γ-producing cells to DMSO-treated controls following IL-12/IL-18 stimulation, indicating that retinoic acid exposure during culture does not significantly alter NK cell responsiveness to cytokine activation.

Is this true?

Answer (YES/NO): NO